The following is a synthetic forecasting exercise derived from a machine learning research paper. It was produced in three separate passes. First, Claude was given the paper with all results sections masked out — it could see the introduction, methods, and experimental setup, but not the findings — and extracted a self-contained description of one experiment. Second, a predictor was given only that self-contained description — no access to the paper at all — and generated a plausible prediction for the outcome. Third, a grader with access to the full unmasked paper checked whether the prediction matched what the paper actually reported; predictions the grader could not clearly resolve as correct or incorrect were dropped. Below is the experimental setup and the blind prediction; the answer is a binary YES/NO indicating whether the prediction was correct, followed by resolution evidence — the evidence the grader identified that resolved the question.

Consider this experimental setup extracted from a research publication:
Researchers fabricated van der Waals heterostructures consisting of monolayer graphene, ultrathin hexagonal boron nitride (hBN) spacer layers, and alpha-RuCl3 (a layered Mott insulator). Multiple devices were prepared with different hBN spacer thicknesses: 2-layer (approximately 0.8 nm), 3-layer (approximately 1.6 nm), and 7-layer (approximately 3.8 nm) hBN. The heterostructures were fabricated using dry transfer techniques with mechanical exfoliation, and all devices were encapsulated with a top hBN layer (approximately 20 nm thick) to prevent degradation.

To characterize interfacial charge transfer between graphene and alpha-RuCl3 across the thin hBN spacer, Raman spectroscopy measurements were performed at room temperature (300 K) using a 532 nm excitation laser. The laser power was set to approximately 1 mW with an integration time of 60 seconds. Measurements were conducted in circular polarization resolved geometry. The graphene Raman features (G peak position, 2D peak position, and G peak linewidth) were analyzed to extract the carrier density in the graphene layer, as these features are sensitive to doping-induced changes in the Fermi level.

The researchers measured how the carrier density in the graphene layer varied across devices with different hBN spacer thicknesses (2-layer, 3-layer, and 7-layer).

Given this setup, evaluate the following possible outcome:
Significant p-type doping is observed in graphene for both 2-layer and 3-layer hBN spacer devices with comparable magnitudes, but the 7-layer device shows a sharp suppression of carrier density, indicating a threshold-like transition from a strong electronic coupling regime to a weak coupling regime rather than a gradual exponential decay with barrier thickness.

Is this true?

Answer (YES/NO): NO